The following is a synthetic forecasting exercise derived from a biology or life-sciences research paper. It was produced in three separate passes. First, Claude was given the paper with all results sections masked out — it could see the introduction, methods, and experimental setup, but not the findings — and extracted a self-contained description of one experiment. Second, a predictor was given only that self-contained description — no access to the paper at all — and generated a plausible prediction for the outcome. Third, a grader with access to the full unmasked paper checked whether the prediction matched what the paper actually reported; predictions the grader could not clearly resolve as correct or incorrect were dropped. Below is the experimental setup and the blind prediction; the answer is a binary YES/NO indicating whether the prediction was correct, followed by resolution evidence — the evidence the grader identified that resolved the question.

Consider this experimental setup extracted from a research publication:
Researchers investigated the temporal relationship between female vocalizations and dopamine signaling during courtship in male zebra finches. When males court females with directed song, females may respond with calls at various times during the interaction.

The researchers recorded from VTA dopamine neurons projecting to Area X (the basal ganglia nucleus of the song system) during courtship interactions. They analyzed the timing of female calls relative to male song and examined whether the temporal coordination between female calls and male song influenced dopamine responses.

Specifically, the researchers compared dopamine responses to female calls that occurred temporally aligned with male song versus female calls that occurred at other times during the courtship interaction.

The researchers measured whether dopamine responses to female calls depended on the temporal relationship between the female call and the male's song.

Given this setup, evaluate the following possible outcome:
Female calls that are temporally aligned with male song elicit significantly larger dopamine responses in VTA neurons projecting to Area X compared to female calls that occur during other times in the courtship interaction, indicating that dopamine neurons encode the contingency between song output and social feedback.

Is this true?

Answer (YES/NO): YES